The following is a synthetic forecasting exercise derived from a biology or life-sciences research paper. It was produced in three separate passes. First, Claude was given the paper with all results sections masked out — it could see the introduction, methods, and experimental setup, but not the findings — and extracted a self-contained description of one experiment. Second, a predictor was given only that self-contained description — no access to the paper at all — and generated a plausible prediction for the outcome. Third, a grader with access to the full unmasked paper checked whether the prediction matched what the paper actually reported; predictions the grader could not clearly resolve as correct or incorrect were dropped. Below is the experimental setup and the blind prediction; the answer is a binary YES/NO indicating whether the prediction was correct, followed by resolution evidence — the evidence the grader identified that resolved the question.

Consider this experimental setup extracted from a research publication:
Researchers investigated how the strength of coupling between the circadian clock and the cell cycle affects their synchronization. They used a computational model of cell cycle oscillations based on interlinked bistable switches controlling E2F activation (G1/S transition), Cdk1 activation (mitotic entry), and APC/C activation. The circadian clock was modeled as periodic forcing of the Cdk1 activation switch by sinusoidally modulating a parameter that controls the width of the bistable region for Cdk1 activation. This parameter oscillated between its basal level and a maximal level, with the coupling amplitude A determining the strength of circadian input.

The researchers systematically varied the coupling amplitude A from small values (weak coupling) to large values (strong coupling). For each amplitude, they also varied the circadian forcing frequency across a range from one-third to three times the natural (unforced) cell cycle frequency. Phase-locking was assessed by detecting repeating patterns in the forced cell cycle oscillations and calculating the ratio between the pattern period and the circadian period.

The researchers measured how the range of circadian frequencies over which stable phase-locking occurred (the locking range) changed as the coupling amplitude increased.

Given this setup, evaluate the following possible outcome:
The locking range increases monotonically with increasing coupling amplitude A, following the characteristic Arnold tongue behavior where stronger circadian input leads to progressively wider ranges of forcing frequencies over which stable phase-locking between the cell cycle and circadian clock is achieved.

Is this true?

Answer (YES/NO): NO